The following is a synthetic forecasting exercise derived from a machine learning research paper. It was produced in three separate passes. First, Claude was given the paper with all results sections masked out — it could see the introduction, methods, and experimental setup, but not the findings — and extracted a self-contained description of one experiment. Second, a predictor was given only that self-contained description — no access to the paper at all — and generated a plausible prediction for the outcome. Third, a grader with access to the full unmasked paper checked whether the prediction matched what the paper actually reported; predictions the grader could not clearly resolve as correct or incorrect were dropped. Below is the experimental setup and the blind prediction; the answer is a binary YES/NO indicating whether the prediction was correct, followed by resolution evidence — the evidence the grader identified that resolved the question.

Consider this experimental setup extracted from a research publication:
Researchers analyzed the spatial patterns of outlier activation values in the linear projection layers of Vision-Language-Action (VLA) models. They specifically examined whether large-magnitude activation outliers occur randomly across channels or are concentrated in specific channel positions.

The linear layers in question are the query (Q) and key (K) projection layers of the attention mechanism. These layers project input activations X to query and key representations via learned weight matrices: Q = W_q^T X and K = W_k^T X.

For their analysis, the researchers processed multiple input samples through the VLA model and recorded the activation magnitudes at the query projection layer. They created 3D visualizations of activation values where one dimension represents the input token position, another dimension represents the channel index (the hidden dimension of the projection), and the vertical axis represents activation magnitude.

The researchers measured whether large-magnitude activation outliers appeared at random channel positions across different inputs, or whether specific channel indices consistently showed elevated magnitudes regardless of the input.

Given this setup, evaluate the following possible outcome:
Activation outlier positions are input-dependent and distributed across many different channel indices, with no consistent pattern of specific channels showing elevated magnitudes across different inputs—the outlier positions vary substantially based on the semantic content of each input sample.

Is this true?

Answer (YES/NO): NO